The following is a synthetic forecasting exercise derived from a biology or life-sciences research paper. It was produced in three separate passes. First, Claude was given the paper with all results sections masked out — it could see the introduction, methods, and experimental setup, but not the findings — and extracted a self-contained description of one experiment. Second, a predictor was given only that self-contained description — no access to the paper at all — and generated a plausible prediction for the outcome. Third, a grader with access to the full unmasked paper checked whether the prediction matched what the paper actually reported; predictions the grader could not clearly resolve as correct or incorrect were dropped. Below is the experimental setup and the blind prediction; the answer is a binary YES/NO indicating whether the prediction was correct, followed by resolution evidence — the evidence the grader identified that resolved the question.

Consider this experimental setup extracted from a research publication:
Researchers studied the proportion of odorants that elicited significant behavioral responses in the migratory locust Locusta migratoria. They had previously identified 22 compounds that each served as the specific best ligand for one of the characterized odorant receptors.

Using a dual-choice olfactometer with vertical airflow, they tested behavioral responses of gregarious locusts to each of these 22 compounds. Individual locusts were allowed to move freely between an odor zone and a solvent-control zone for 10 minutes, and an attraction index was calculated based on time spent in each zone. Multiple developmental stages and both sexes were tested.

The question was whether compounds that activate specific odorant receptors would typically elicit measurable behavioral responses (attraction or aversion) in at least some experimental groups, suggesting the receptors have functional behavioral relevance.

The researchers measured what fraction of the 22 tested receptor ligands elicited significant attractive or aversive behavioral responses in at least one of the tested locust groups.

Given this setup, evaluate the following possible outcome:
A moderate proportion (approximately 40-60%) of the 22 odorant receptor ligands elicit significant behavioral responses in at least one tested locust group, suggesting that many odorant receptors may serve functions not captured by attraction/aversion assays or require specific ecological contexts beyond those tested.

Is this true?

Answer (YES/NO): NO